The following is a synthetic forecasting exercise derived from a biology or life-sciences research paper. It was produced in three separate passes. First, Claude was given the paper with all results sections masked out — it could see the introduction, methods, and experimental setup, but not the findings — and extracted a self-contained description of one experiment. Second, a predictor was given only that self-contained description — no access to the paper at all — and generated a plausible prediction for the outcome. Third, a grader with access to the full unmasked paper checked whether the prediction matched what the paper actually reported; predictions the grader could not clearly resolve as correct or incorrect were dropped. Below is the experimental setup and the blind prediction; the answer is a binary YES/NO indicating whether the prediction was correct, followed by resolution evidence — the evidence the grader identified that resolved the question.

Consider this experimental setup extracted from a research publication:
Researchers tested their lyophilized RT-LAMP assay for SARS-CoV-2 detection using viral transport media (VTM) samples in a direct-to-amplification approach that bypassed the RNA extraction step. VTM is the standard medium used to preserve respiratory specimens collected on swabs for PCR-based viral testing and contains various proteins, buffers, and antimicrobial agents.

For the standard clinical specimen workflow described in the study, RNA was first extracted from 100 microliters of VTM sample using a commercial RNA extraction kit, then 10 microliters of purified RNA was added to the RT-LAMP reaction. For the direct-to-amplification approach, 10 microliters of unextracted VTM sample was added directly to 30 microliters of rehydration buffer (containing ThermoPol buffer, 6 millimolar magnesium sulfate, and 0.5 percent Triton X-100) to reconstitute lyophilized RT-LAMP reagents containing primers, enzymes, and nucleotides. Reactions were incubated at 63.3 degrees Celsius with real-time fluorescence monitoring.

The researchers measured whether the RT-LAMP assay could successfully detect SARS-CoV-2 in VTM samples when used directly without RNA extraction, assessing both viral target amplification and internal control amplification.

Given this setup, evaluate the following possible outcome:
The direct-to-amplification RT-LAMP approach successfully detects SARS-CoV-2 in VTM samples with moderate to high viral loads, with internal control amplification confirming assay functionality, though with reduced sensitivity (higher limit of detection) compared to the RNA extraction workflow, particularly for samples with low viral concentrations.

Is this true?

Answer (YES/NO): YES